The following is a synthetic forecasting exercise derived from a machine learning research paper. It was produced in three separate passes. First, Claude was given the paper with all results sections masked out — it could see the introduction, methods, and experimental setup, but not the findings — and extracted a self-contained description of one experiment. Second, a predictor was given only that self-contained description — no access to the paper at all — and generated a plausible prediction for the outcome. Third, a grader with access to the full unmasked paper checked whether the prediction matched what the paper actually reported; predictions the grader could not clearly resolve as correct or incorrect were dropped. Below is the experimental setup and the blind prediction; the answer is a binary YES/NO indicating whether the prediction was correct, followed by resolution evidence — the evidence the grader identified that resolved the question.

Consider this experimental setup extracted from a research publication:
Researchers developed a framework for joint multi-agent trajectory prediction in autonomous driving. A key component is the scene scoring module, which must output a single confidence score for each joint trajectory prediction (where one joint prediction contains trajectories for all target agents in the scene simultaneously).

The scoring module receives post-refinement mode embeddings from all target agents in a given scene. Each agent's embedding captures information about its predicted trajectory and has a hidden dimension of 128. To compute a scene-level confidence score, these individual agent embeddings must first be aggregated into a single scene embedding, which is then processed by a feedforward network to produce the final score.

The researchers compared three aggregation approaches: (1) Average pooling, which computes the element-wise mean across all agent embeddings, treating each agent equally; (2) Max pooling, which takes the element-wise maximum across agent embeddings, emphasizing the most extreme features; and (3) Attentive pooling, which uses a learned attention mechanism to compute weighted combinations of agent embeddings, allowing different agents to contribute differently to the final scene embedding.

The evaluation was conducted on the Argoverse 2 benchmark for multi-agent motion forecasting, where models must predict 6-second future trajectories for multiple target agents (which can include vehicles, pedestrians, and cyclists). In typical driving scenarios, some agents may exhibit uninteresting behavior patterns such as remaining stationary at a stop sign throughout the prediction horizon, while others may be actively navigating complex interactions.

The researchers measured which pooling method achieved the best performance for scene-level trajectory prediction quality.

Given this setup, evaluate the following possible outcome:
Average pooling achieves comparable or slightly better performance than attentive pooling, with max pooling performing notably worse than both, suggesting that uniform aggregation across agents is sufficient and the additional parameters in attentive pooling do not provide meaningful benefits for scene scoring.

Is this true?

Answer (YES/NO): NO